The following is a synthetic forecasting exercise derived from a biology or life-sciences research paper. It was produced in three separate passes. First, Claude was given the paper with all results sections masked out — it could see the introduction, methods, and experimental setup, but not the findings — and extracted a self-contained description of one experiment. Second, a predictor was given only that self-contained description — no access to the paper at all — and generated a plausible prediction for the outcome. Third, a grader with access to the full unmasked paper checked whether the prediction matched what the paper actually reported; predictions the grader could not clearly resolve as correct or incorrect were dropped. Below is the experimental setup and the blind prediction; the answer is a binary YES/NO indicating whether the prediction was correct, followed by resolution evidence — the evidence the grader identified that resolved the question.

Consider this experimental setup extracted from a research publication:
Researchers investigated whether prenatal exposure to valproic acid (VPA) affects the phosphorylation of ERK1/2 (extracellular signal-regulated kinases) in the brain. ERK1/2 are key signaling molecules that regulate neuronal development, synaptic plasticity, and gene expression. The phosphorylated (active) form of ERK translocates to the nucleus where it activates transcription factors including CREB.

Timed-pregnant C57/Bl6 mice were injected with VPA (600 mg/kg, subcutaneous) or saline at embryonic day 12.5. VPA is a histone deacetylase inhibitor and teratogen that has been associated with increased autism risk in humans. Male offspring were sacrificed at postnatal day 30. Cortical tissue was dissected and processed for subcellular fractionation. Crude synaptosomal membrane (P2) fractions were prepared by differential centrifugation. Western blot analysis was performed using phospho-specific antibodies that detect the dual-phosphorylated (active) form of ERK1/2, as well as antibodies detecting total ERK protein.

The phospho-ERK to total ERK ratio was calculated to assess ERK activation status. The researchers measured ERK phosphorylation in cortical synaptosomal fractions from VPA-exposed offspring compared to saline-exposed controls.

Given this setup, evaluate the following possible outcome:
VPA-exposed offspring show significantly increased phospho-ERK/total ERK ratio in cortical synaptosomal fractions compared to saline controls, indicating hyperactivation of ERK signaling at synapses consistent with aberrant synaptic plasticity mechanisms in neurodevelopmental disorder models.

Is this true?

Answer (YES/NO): NO